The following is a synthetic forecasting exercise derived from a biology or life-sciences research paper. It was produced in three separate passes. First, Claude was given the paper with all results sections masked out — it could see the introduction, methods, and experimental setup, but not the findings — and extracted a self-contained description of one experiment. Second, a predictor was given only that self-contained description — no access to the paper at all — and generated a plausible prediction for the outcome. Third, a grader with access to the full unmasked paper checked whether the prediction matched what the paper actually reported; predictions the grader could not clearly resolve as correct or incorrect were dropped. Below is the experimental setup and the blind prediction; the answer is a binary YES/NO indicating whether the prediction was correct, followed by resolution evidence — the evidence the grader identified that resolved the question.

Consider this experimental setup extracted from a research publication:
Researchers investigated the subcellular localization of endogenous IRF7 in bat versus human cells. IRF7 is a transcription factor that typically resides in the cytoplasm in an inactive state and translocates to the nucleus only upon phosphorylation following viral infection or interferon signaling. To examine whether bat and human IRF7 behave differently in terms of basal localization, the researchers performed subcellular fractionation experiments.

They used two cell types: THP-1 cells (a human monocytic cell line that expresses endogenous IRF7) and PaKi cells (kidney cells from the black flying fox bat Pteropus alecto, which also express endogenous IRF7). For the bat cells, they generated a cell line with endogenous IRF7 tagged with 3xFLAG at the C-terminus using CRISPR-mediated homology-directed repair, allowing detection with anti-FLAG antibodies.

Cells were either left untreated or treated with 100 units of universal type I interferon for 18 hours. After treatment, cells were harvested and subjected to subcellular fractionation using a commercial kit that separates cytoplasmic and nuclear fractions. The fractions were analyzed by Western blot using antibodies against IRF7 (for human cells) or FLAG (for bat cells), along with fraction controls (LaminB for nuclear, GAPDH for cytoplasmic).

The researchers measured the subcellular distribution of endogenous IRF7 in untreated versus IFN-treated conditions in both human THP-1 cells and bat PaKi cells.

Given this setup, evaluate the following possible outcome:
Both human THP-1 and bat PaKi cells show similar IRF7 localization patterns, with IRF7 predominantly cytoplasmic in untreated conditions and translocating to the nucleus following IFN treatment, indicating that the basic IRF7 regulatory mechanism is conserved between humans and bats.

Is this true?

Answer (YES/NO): NO